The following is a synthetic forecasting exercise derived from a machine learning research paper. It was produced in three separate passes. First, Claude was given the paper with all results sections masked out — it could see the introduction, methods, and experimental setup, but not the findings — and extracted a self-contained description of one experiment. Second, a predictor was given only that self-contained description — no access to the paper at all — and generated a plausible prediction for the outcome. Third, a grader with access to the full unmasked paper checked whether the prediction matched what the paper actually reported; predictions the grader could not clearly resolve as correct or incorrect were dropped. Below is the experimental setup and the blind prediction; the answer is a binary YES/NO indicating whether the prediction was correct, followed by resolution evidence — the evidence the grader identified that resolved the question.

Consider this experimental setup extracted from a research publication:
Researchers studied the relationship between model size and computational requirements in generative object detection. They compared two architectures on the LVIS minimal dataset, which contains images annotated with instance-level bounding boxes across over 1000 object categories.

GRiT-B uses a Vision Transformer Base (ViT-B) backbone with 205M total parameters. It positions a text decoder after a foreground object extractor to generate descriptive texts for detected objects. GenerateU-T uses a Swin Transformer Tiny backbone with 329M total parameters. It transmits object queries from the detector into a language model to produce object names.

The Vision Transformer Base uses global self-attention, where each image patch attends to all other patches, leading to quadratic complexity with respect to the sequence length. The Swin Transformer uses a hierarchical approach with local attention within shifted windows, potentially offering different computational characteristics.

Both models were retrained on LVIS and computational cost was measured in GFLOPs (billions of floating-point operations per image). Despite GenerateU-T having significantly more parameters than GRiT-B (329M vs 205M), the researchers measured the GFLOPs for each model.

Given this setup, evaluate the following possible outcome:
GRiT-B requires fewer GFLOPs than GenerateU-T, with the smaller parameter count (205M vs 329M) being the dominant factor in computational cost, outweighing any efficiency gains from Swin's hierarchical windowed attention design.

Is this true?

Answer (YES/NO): NO